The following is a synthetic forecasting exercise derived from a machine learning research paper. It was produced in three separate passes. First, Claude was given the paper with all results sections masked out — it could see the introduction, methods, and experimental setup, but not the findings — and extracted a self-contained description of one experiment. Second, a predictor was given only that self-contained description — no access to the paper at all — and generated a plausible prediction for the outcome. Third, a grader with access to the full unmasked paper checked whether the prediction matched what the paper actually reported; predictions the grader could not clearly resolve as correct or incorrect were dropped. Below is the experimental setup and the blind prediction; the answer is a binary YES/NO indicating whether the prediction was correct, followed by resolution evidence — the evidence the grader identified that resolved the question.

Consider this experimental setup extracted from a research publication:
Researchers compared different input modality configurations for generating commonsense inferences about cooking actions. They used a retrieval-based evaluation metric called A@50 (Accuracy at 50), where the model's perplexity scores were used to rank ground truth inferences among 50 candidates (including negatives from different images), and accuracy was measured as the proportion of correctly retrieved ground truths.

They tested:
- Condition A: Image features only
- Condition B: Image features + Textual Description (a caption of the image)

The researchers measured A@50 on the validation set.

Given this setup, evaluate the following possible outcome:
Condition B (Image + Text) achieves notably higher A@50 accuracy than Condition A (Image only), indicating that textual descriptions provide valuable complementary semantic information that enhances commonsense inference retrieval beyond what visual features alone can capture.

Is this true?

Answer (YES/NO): YES